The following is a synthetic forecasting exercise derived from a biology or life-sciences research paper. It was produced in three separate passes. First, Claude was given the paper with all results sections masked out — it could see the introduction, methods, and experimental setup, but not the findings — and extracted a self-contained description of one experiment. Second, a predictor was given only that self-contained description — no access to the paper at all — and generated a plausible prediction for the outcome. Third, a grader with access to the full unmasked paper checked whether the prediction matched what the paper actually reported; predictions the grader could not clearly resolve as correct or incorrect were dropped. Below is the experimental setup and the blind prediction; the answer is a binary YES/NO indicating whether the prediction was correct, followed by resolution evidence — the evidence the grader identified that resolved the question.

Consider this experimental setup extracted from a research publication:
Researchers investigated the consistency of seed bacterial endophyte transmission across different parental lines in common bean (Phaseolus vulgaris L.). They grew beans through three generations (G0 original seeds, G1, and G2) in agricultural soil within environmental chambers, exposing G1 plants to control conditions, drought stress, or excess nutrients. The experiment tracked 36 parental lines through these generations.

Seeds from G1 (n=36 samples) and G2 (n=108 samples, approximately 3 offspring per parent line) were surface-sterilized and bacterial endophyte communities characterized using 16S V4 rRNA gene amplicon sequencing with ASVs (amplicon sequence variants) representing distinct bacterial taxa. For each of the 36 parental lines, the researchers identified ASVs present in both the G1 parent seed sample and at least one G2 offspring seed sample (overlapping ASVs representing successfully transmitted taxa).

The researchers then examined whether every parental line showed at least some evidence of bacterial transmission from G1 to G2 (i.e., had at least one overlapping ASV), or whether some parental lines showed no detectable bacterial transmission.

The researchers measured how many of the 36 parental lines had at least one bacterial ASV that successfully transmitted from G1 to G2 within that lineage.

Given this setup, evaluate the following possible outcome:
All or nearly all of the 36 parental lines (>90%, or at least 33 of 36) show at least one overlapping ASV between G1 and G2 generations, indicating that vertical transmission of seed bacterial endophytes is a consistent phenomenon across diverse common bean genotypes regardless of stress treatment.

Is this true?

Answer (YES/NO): YES